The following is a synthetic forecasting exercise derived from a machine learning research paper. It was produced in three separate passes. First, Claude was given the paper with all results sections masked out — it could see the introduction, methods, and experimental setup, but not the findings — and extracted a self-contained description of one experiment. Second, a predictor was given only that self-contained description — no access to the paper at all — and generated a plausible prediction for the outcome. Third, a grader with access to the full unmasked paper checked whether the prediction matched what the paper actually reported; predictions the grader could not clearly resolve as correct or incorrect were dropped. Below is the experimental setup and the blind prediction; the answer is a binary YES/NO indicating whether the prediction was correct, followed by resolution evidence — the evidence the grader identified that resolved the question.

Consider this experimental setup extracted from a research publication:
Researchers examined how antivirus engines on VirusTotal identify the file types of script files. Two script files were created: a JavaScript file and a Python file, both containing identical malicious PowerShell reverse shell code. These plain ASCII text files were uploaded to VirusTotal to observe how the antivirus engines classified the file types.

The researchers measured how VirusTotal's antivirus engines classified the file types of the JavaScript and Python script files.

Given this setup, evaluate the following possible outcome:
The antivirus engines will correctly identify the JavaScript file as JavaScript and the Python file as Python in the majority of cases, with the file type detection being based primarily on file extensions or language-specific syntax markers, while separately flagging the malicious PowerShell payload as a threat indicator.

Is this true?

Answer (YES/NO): NO